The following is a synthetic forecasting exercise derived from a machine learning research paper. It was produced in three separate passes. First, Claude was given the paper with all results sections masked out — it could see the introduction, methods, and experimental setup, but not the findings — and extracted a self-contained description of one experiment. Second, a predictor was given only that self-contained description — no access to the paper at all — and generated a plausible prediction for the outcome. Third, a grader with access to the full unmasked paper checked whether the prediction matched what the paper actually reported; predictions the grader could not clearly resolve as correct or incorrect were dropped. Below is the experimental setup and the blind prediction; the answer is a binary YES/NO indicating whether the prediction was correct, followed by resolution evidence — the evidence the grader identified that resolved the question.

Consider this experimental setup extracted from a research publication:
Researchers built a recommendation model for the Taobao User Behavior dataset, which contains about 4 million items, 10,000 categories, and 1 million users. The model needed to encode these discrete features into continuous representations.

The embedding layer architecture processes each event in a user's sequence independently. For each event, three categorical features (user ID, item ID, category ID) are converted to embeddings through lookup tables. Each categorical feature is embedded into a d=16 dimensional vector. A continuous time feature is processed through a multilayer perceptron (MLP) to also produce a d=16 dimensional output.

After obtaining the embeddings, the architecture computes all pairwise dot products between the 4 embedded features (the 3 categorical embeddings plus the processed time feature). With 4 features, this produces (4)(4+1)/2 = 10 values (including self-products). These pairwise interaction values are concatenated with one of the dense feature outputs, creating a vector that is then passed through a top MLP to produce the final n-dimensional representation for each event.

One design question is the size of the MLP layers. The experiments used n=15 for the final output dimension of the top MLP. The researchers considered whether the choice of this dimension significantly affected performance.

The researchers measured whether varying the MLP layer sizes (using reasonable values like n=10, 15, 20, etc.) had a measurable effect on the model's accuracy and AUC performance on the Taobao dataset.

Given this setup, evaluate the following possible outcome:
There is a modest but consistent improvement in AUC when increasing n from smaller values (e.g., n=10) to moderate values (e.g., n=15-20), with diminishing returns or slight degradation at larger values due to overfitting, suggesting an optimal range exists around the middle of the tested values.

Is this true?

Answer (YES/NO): NO